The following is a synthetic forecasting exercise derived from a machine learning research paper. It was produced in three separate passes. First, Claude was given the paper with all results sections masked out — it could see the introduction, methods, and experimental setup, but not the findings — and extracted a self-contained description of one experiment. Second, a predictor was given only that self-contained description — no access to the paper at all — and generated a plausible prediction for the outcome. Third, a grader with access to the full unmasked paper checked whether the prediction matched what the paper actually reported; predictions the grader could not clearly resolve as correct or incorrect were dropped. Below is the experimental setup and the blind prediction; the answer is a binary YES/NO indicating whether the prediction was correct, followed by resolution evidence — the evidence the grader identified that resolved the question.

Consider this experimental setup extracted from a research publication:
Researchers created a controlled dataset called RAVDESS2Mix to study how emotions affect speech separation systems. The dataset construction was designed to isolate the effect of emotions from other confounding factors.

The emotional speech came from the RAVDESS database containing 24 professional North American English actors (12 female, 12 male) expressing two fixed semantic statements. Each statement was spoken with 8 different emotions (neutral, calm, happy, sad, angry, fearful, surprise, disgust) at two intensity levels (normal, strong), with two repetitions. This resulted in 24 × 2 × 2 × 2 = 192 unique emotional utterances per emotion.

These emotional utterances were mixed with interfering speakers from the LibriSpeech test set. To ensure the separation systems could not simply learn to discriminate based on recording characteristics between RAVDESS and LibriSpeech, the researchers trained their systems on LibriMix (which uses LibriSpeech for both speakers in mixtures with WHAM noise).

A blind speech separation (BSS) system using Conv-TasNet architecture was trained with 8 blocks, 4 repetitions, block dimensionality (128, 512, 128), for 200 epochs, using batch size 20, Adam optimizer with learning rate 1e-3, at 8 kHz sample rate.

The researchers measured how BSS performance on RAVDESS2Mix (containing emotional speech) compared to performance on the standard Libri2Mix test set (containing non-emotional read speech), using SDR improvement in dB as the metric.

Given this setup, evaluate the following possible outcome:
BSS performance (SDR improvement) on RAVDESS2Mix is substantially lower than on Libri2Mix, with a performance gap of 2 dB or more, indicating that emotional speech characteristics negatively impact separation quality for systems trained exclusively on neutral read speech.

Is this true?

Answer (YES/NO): NO